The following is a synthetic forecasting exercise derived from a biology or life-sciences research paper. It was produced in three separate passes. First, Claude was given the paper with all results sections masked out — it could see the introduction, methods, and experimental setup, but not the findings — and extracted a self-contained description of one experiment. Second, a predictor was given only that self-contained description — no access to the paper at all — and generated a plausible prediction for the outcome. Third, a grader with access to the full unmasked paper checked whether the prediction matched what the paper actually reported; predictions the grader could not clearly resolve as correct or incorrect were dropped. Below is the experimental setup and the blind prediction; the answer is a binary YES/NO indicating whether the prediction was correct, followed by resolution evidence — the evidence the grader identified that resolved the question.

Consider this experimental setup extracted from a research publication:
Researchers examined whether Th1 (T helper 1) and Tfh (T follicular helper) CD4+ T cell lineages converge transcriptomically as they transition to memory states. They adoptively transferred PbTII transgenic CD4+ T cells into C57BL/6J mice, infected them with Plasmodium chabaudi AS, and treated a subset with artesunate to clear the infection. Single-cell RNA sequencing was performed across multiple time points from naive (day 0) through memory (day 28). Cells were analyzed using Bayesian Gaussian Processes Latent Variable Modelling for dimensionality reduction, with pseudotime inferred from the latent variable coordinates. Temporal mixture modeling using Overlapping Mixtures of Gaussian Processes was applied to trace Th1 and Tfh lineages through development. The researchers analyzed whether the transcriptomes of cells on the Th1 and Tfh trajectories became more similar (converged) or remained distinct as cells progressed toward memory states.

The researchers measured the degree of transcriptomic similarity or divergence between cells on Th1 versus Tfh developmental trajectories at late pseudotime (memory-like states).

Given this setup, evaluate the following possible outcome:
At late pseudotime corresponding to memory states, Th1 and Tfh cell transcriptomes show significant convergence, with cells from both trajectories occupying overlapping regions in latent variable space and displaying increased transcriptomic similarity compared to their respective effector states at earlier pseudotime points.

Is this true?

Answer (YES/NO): YES